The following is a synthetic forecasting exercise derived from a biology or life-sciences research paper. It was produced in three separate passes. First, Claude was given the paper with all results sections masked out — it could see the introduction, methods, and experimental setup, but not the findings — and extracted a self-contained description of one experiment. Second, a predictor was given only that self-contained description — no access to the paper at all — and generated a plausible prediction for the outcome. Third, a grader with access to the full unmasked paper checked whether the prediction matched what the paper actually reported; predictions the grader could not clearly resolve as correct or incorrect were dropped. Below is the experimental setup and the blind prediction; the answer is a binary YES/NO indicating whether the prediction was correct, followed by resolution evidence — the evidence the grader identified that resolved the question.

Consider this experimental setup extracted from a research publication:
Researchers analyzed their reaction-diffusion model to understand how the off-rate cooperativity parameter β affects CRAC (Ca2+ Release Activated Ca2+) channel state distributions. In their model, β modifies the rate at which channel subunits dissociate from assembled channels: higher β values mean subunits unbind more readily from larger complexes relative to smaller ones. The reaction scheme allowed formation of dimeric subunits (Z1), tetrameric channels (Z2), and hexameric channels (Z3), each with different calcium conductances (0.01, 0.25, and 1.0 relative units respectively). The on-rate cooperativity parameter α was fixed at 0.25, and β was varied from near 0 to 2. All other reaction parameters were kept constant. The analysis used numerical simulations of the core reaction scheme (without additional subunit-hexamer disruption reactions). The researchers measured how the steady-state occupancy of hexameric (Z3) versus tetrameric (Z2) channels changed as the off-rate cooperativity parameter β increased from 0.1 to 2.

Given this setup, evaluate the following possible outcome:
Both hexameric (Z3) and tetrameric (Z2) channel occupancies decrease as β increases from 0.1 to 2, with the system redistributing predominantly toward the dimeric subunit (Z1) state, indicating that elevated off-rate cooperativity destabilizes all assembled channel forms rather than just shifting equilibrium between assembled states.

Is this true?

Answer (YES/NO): NO